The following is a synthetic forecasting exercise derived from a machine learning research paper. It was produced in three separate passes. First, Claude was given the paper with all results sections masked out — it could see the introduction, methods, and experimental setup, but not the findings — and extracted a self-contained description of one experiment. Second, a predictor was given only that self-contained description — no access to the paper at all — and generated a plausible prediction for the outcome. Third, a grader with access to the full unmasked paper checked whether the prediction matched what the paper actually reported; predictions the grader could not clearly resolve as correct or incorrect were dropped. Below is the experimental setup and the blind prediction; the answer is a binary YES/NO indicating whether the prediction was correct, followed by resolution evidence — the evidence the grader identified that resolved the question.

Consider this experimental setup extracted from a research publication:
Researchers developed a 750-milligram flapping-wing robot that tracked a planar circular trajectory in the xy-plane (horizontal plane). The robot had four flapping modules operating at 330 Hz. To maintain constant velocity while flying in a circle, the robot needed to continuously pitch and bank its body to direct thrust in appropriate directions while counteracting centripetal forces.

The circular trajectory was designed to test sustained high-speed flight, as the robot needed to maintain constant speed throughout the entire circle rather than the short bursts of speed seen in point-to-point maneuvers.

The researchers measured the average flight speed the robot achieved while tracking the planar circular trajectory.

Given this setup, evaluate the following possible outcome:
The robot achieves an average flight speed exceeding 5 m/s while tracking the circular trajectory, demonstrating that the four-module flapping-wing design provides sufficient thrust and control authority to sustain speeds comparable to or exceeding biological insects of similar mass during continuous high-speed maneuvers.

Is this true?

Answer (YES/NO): NO